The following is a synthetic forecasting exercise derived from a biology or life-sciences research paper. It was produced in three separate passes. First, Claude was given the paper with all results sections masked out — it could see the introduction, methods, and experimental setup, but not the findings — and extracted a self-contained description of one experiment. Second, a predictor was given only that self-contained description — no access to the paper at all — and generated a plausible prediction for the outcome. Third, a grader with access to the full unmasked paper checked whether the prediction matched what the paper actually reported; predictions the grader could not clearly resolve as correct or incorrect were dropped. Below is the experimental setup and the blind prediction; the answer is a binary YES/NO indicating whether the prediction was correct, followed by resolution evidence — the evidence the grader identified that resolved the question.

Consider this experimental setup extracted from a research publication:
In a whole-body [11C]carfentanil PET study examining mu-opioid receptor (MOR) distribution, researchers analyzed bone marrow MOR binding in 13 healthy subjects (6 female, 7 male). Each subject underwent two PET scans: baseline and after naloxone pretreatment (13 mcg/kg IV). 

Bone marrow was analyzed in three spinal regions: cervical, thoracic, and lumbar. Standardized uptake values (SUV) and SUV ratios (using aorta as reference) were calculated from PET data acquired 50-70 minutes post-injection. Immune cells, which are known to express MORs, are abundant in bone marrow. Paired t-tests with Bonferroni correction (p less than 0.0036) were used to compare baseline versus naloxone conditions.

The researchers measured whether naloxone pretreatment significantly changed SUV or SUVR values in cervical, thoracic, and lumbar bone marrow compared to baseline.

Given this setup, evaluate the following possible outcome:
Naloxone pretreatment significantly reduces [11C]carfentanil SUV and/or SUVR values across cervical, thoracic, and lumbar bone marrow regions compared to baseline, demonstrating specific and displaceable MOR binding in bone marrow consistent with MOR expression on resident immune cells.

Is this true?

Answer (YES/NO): NO